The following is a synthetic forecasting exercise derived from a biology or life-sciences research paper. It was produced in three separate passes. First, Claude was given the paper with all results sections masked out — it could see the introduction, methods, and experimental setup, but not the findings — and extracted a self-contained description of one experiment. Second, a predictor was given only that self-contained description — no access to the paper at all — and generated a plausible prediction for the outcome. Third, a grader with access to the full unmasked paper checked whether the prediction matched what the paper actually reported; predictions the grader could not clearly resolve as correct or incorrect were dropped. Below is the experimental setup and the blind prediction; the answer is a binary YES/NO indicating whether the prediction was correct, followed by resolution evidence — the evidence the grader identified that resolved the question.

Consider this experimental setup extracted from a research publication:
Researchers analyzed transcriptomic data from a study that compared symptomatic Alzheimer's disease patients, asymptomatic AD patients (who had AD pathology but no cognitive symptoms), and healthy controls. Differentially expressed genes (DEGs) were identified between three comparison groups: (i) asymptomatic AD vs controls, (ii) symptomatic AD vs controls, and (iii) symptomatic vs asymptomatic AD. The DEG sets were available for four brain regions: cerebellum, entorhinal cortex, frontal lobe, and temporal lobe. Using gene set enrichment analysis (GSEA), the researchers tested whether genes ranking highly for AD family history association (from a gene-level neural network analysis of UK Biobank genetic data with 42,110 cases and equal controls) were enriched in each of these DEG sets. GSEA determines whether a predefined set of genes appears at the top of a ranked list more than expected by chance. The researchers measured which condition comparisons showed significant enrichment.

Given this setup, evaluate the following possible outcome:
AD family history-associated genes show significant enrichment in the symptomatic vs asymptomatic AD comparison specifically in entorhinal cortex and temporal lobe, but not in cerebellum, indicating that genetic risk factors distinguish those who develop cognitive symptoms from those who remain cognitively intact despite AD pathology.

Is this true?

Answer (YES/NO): YES